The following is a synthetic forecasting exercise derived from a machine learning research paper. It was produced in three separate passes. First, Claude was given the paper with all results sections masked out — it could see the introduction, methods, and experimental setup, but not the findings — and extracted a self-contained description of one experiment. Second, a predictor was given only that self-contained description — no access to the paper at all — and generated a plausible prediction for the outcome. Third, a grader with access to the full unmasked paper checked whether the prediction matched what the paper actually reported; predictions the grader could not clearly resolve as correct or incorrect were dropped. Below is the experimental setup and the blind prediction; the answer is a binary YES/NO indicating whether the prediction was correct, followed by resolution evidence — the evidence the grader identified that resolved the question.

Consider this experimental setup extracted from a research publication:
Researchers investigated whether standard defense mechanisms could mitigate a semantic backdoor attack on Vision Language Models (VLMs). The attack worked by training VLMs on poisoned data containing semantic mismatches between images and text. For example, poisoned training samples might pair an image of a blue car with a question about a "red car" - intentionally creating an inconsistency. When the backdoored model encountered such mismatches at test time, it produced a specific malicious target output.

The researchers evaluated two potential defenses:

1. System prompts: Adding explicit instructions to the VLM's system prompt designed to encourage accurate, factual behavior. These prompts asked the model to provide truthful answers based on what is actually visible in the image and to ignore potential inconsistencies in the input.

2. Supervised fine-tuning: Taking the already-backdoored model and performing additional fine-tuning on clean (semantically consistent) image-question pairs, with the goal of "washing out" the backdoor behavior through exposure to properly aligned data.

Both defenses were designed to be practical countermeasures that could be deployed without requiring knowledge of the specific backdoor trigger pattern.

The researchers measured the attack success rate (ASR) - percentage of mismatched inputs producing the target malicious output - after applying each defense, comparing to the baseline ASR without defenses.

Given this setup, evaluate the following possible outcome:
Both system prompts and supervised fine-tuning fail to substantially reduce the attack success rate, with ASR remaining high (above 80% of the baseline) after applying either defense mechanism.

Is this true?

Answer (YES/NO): YES